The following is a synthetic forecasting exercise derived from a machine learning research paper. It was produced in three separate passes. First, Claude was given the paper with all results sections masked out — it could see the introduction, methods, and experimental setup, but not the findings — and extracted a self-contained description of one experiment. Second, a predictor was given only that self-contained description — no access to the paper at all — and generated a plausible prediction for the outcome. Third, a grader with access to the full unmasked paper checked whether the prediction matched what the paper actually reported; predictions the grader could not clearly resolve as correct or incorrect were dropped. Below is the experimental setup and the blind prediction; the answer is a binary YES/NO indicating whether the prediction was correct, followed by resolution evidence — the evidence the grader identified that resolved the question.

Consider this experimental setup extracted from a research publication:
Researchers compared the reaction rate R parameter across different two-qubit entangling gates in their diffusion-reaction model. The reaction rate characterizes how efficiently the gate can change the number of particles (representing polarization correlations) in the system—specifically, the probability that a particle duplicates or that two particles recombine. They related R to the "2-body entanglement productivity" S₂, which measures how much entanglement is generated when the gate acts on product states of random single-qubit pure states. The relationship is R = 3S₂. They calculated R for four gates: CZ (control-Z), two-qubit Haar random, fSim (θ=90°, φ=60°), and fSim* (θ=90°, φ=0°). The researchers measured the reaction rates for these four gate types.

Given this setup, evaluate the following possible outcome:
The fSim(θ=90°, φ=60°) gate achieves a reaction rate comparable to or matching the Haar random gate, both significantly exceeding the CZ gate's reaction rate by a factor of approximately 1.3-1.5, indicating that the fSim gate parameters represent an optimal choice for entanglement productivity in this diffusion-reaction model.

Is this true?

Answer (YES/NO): NO